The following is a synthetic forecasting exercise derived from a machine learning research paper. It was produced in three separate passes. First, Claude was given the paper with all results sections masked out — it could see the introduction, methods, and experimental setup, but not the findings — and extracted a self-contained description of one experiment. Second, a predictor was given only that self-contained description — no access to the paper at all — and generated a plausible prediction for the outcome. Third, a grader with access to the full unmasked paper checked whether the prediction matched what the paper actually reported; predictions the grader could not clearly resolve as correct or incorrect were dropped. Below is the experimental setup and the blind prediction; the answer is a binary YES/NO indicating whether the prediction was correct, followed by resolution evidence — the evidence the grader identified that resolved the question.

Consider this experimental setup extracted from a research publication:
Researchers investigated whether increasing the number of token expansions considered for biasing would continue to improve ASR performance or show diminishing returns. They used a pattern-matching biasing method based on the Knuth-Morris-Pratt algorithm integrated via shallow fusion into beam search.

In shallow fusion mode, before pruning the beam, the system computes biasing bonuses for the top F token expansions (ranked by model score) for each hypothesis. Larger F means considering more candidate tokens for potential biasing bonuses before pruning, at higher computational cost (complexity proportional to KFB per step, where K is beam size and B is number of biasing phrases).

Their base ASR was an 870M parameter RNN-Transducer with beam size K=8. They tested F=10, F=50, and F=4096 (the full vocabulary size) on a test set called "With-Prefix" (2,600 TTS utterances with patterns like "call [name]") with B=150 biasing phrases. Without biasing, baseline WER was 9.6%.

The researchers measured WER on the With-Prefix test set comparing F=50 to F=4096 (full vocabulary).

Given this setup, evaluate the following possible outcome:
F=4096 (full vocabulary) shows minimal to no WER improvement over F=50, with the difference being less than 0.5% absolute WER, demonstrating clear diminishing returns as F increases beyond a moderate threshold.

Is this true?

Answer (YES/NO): YES